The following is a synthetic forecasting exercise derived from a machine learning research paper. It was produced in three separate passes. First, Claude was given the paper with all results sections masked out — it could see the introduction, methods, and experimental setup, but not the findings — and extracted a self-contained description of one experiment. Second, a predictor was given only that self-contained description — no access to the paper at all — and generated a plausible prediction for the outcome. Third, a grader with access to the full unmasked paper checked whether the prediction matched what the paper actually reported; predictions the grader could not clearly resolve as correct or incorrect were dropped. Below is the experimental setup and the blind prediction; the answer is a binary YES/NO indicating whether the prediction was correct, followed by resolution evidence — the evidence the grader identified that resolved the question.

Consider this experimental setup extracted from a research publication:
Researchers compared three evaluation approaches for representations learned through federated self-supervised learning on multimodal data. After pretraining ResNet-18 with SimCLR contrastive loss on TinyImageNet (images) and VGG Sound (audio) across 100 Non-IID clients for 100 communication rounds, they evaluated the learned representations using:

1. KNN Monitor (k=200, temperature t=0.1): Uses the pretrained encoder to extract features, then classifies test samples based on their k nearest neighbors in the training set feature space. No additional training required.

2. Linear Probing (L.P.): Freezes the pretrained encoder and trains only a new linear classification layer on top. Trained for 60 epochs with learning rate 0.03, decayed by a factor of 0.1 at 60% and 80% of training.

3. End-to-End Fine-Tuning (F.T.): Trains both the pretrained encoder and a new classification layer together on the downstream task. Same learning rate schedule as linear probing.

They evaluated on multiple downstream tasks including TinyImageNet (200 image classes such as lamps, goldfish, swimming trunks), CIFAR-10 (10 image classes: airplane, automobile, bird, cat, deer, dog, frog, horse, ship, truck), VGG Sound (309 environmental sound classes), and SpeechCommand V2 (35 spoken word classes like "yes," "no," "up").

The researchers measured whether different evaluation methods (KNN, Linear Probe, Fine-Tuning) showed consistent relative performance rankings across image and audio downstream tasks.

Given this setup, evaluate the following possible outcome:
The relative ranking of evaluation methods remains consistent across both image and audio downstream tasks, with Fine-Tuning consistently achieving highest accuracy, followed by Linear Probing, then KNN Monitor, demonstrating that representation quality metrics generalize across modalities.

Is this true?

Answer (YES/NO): YES